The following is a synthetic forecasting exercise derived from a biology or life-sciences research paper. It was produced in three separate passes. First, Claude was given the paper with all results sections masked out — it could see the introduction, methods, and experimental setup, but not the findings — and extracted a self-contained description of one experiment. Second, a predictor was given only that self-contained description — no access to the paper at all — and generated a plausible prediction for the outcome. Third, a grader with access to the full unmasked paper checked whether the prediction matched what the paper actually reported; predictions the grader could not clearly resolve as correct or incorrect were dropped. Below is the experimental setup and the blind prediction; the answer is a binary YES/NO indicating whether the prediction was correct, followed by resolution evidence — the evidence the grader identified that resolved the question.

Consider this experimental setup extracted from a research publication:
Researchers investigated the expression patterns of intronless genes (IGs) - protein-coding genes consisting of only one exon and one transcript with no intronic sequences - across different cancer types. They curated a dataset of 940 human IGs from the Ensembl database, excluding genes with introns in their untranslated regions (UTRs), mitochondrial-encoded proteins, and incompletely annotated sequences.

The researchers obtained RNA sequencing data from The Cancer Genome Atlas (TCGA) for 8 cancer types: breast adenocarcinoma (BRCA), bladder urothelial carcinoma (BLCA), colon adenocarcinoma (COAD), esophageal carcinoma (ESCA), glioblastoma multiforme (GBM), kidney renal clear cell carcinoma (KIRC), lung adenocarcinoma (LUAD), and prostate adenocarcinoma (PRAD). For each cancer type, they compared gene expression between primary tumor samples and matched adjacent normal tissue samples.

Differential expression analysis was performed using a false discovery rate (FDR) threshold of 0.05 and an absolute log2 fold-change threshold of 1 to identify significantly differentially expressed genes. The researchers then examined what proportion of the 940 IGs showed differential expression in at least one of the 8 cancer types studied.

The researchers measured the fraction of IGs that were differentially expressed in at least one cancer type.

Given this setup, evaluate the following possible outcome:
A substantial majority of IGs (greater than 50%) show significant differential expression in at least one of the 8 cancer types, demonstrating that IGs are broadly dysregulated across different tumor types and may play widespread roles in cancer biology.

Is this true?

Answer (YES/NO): NO